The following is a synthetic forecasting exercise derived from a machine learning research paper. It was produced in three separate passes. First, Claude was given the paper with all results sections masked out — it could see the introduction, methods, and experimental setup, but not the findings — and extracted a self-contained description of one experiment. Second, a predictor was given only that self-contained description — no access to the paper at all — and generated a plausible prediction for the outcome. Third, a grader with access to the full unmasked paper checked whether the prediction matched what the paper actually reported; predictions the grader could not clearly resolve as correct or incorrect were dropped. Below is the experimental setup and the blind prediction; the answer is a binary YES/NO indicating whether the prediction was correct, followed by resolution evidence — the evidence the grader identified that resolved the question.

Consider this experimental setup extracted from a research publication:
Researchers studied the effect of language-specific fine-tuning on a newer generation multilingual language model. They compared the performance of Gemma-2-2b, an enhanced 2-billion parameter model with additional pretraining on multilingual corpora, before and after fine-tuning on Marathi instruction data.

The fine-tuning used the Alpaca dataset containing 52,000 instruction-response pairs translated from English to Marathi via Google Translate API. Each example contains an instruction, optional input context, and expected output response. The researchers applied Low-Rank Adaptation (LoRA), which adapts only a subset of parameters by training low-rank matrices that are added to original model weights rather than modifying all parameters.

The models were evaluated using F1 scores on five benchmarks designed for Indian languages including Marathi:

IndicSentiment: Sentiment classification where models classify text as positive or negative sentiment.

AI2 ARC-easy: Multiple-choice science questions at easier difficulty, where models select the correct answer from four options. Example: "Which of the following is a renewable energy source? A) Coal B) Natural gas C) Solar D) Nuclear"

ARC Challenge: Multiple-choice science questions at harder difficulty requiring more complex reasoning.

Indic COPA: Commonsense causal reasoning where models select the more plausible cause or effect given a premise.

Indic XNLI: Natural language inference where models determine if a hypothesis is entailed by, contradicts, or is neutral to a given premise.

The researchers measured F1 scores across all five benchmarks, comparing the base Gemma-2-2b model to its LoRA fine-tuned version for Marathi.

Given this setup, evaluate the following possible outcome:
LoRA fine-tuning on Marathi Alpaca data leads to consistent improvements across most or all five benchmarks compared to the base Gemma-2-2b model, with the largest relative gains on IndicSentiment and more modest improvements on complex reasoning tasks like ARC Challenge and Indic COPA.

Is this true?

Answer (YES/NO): NO